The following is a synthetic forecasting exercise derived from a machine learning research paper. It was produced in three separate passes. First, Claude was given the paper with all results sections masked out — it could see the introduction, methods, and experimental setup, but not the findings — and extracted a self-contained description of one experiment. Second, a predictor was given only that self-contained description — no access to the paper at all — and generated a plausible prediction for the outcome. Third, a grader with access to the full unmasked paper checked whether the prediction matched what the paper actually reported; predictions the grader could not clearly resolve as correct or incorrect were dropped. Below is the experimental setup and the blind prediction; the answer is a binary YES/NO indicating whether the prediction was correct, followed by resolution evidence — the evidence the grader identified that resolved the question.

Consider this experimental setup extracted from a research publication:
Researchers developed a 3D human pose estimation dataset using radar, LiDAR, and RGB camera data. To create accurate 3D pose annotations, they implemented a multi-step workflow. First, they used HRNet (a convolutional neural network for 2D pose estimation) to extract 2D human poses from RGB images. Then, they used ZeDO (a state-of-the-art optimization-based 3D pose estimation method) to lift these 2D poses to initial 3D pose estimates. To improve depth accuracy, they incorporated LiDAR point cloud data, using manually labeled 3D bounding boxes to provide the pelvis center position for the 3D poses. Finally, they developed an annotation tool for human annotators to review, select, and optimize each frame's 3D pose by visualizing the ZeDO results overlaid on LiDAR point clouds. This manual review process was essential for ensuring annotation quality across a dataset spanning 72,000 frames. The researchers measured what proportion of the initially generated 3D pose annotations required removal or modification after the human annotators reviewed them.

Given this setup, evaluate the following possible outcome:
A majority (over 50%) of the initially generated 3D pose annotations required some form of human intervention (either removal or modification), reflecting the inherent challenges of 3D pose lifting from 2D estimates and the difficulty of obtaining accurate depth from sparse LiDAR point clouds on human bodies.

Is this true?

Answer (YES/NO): NO